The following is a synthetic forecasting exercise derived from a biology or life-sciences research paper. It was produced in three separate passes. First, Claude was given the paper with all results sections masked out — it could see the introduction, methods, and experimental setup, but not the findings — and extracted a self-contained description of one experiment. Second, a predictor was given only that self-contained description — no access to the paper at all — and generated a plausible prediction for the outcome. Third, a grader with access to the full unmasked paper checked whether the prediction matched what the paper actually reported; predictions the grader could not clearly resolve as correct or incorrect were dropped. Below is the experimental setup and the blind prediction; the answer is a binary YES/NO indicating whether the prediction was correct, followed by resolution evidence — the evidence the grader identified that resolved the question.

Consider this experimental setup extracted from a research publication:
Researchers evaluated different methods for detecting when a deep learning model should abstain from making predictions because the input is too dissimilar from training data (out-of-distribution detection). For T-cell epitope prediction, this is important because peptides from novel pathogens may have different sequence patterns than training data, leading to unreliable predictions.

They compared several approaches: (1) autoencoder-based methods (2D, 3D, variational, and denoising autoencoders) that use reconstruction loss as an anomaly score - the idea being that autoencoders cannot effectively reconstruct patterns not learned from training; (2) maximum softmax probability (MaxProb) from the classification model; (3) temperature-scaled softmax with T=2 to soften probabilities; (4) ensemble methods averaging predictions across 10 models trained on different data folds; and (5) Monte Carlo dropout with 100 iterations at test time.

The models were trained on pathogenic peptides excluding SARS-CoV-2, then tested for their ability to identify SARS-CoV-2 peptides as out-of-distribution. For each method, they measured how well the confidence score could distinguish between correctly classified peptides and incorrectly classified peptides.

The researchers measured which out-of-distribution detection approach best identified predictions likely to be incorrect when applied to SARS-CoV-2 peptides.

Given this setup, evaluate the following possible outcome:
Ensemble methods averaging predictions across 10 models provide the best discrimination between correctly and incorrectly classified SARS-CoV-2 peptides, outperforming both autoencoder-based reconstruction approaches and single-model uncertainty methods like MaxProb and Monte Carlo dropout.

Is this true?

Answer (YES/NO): NO